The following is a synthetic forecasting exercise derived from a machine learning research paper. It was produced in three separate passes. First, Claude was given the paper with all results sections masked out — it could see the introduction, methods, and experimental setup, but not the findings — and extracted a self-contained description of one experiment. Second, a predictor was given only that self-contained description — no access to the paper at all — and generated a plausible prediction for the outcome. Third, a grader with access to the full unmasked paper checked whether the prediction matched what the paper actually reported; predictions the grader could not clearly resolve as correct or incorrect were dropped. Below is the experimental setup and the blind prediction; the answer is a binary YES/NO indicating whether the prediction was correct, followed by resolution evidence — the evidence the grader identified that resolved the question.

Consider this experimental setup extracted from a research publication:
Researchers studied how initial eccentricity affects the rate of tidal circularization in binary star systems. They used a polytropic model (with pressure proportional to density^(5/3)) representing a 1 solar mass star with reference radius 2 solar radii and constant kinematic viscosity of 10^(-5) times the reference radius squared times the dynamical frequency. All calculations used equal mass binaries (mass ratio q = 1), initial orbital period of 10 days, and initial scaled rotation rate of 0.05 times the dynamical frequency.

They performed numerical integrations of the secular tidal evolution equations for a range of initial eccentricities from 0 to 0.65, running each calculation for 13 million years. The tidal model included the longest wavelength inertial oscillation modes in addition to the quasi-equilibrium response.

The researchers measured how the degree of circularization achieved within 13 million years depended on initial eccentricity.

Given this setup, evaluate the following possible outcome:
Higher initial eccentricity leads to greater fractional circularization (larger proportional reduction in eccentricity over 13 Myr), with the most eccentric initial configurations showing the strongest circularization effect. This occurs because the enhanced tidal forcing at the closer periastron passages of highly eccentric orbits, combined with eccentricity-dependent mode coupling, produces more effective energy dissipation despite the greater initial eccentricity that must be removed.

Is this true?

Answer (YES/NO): YES